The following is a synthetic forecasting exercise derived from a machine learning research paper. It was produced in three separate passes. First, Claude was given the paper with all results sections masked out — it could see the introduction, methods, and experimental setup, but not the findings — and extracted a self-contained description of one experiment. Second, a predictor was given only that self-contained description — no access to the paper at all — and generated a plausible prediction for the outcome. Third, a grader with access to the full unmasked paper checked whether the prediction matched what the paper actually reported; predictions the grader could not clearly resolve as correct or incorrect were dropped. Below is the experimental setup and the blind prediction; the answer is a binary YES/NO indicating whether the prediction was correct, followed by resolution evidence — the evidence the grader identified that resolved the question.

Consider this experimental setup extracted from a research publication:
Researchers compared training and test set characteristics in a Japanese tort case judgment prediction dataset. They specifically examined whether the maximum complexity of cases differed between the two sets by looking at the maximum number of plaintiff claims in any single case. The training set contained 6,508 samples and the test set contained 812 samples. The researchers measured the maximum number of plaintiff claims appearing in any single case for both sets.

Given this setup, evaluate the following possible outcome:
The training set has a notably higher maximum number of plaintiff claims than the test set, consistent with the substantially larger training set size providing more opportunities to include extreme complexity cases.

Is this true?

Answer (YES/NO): NO